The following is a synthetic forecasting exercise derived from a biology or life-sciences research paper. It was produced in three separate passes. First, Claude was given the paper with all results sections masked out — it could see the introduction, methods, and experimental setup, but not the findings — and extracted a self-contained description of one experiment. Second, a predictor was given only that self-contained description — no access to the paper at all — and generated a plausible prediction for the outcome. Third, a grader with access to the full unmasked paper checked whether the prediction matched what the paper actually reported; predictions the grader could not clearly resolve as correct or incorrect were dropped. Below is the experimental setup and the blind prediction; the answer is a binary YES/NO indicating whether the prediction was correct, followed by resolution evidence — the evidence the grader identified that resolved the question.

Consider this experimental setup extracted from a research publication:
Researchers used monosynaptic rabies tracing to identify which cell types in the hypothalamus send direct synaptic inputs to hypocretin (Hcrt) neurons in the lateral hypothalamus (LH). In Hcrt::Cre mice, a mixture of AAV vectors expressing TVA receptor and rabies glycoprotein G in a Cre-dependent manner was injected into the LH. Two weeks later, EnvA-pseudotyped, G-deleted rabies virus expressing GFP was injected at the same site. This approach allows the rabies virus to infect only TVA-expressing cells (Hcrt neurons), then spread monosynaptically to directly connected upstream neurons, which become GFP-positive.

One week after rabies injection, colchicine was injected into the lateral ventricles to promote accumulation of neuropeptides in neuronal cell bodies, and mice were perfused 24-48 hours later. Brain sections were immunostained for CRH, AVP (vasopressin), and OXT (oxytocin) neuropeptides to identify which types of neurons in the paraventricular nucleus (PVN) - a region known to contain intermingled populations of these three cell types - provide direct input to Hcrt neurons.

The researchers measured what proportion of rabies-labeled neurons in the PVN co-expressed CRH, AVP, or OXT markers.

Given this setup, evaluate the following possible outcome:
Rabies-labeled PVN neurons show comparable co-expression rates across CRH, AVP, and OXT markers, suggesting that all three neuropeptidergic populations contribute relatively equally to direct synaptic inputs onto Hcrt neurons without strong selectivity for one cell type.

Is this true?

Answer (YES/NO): NO